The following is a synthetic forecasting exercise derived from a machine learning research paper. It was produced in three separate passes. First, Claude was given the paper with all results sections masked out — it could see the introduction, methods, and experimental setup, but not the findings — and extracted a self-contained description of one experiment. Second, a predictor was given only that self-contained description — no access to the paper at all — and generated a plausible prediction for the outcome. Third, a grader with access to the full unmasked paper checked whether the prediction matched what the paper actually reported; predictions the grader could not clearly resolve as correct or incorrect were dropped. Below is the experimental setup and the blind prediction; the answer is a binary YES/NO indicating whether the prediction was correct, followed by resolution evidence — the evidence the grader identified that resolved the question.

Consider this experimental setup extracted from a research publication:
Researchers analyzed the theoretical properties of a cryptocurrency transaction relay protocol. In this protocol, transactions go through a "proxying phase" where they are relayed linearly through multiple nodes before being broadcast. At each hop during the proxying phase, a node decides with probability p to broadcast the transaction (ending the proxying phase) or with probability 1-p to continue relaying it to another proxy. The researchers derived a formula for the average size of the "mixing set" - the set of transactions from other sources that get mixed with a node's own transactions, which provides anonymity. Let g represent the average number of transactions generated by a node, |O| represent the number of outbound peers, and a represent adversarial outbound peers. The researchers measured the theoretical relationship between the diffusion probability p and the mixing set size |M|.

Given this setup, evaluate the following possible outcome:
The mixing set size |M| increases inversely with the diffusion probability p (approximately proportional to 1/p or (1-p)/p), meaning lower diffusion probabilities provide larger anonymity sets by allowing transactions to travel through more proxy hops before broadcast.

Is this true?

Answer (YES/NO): YES